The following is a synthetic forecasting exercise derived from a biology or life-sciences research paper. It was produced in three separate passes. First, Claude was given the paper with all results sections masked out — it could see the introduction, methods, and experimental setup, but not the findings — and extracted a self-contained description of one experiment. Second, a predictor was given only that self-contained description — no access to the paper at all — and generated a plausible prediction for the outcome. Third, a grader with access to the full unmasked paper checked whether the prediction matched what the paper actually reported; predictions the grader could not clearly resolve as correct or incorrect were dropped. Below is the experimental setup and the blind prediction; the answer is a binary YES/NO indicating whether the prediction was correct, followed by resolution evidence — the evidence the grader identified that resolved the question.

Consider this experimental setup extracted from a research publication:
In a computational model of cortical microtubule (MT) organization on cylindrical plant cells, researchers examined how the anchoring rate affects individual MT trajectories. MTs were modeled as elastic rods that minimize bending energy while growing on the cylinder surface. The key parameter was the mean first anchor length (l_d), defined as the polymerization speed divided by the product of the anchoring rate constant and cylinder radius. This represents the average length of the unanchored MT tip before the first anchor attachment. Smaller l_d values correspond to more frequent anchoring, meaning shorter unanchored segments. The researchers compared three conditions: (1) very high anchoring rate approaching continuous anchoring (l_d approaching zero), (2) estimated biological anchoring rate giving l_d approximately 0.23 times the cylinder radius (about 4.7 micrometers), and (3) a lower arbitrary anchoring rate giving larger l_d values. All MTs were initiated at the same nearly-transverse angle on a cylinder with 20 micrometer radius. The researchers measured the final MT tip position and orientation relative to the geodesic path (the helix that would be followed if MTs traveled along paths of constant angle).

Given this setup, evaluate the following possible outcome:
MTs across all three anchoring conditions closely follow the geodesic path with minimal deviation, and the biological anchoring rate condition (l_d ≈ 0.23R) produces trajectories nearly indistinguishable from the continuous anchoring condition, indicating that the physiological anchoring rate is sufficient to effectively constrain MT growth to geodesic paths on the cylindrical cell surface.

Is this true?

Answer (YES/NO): NO